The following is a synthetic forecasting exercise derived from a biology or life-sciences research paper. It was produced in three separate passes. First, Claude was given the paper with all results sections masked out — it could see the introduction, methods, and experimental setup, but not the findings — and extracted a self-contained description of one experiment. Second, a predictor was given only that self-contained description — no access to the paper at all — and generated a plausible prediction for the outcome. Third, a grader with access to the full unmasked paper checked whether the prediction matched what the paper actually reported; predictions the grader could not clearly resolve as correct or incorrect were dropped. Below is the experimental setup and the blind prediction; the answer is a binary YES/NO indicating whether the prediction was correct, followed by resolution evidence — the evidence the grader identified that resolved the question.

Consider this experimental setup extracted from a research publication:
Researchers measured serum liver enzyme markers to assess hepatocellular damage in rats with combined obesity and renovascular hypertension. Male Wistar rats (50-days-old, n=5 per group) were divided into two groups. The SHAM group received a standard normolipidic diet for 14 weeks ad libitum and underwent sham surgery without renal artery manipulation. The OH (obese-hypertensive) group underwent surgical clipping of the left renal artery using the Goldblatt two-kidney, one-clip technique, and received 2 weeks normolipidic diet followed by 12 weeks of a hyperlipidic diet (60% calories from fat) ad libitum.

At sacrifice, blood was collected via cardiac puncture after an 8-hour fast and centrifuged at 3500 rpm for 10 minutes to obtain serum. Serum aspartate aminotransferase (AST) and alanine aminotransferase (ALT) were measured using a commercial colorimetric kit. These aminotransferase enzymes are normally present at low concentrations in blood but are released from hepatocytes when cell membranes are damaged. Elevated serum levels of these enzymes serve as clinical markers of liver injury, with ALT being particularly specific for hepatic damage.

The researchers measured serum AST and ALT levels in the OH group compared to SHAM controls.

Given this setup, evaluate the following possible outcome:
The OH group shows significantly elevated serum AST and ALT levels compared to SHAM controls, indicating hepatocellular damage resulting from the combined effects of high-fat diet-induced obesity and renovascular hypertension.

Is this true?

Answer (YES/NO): NO